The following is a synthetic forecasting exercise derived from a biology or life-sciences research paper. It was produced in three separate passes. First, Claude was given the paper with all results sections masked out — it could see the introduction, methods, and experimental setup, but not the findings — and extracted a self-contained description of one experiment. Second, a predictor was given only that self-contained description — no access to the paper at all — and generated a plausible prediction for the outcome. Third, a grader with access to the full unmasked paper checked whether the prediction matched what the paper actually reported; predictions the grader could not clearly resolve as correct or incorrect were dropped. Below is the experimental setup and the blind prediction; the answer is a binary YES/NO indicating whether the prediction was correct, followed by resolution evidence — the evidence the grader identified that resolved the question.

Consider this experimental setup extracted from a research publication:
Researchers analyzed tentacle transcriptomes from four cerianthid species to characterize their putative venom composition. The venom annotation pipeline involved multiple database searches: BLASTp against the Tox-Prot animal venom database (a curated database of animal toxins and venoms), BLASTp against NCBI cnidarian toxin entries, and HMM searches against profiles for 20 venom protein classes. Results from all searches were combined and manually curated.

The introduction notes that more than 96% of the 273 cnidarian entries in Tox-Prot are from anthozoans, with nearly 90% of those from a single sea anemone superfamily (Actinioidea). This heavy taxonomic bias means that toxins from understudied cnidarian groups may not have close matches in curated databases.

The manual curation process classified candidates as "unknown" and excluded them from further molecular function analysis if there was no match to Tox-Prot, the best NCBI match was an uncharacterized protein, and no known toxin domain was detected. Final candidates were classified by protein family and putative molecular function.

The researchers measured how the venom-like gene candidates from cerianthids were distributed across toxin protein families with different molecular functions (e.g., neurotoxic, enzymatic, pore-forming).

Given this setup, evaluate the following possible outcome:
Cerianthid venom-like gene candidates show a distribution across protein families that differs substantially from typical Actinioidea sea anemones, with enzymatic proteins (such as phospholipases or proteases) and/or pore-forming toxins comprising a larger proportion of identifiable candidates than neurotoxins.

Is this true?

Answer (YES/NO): YES